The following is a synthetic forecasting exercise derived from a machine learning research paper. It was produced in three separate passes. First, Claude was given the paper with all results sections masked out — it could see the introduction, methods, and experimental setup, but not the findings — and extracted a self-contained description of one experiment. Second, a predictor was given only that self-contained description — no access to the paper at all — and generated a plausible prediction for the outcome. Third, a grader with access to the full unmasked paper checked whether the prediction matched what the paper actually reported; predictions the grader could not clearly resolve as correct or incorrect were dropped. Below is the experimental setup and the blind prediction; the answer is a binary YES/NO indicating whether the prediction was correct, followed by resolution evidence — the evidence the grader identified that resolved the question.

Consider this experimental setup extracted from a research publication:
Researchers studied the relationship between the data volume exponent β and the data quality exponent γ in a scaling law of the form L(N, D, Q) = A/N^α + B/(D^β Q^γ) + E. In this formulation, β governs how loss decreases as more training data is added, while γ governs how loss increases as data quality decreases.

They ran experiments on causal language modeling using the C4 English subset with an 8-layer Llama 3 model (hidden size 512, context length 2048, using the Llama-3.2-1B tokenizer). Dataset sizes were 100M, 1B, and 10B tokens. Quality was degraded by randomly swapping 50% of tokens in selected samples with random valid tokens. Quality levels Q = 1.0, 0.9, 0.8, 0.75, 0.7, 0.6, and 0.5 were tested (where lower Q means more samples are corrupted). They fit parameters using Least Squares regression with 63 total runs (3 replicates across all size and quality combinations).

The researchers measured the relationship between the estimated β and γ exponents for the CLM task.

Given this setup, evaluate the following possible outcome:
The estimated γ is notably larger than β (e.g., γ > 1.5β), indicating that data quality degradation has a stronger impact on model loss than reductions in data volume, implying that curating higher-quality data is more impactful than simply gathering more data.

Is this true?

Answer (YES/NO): NO